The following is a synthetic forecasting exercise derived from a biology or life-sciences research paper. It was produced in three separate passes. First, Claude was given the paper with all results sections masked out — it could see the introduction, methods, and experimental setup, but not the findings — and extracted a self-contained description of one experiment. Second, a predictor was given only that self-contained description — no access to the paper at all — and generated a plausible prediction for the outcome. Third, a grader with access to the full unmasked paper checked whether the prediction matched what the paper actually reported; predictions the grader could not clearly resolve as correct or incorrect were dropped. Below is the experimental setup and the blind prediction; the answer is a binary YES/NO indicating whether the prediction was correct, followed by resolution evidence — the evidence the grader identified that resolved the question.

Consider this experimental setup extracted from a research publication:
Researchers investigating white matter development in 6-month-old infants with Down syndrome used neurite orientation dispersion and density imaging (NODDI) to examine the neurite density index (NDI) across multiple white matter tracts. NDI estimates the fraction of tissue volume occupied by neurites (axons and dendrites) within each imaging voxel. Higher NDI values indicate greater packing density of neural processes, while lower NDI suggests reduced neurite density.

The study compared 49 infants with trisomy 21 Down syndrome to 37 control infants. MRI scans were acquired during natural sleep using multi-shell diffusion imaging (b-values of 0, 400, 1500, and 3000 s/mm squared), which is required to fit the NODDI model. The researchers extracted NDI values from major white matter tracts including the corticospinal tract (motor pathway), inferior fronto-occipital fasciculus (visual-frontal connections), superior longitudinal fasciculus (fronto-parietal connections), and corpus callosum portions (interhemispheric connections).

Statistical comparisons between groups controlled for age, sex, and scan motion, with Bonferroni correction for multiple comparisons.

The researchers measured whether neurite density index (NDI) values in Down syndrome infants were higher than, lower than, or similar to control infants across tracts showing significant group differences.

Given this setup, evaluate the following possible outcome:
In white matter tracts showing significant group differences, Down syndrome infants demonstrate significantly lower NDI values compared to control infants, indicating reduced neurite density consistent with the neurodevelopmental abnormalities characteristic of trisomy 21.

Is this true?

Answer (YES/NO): YES